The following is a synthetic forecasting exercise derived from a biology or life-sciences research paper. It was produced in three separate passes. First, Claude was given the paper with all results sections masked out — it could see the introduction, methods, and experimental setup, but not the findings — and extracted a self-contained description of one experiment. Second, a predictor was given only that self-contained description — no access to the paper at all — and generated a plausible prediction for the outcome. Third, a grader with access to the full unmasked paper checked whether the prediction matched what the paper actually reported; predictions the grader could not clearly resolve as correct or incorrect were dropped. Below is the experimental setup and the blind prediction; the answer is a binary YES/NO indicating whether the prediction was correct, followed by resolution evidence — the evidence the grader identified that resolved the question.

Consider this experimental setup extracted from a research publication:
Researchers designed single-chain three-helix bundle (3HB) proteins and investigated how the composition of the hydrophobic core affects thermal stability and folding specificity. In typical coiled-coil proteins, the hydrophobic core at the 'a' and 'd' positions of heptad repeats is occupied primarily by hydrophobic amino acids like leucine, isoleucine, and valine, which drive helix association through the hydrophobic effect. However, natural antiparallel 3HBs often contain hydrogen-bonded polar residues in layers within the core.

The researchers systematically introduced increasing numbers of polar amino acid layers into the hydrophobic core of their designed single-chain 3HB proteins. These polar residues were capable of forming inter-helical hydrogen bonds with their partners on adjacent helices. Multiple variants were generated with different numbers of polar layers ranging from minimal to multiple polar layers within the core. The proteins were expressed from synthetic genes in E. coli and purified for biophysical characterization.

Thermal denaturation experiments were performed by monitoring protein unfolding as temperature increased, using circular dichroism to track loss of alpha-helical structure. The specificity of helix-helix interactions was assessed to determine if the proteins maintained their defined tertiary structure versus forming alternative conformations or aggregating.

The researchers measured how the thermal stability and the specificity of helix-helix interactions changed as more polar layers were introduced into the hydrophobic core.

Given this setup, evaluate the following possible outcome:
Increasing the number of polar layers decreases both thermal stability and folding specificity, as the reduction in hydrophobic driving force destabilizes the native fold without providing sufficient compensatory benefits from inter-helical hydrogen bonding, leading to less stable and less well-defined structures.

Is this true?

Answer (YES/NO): NO